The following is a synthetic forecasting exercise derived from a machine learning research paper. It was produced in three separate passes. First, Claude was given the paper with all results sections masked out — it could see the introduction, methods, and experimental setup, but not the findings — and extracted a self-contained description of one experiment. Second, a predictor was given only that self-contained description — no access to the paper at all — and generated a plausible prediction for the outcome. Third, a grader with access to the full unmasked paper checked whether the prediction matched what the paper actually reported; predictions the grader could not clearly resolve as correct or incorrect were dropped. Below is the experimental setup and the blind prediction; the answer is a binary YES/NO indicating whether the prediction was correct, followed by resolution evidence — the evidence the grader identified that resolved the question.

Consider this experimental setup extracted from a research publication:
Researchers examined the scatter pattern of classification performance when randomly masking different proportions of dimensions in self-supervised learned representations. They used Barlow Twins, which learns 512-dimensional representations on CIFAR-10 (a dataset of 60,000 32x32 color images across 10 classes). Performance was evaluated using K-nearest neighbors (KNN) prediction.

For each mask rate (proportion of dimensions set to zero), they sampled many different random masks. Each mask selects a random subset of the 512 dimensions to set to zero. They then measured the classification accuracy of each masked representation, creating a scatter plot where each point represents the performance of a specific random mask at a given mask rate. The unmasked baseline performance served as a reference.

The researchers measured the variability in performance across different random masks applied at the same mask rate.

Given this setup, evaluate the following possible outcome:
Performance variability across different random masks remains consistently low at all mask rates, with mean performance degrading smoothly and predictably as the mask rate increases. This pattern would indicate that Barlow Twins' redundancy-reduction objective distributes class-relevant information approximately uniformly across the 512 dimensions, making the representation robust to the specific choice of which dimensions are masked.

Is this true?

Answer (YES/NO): NO